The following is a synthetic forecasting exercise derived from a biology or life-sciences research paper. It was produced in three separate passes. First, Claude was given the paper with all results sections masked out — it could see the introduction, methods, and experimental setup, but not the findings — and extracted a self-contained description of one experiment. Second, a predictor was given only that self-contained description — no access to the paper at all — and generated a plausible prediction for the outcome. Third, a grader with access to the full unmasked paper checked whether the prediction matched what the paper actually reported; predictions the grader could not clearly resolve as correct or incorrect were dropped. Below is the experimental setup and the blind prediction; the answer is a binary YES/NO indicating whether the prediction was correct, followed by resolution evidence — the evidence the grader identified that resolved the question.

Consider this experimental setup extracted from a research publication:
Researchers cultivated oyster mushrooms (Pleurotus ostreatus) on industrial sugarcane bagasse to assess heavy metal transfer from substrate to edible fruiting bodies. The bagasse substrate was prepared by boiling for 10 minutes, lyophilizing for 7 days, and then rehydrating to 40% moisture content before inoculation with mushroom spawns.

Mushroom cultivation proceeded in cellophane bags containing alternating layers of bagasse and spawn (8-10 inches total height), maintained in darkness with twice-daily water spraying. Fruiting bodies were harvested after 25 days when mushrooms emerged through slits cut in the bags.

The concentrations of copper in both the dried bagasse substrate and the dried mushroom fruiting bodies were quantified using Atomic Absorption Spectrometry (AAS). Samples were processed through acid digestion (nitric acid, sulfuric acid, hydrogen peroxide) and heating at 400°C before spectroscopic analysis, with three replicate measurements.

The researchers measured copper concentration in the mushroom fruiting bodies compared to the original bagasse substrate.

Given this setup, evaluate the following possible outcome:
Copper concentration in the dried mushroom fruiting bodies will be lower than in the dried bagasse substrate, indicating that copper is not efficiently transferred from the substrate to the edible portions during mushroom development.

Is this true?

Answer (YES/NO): NO